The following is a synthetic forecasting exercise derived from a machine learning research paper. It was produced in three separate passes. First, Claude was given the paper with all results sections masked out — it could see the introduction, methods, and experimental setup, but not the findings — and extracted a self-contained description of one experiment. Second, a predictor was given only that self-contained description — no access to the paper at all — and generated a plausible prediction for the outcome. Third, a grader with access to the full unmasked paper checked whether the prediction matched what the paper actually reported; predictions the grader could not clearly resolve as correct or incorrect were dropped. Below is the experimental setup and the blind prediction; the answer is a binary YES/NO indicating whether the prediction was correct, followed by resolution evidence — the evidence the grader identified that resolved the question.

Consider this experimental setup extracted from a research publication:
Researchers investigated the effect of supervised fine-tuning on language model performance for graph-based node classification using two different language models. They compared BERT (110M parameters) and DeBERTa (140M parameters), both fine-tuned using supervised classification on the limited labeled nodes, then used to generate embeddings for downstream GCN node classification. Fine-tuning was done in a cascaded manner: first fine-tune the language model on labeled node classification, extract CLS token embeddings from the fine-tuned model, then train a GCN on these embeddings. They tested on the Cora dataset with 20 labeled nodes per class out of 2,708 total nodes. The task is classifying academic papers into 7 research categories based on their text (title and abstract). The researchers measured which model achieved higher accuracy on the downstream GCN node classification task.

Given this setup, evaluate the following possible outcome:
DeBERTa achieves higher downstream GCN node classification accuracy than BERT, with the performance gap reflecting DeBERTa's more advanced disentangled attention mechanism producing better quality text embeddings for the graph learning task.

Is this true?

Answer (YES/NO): NO